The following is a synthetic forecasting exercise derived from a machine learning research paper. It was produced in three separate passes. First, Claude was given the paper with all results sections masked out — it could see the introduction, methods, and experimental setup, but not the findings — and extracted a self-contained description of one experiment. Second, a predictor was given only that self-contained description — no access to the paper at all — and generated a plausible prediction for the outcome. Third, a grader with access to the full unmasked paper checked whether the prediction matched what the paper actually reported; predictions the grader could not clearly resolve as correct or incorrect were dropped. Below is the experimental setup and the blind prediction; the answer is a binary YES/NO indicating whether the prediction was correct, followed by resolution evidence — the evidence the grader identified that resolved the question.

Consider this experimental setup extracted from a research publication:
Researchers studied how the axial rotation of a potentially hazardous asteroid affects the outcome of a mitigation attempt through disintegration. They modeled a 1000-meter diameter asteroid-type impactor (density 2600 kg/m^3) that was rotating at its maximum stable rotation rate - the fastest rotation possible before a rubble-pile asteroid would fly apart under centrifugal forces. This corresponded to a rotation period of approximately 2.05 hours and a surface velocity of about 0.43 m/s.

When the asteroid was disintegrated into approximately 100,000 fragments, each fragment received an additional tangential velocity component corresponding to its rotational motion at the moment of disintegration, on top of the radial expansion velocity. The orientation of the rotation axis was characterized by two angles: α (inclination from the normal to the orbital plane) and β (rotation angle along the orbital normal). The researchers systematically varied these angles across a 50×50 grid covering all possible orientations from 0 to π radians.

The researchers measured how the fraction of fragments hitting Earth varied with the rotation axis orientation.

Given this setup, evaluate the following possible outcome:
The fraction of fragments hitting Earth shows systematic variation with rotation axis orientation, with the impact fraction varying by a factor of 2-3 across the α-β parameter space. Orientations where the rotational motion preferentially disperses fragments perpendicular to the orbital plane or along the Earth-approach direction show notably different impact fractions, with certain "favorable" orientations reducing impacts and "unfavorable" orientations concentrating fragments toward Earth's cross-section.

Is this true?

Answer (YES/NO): NO